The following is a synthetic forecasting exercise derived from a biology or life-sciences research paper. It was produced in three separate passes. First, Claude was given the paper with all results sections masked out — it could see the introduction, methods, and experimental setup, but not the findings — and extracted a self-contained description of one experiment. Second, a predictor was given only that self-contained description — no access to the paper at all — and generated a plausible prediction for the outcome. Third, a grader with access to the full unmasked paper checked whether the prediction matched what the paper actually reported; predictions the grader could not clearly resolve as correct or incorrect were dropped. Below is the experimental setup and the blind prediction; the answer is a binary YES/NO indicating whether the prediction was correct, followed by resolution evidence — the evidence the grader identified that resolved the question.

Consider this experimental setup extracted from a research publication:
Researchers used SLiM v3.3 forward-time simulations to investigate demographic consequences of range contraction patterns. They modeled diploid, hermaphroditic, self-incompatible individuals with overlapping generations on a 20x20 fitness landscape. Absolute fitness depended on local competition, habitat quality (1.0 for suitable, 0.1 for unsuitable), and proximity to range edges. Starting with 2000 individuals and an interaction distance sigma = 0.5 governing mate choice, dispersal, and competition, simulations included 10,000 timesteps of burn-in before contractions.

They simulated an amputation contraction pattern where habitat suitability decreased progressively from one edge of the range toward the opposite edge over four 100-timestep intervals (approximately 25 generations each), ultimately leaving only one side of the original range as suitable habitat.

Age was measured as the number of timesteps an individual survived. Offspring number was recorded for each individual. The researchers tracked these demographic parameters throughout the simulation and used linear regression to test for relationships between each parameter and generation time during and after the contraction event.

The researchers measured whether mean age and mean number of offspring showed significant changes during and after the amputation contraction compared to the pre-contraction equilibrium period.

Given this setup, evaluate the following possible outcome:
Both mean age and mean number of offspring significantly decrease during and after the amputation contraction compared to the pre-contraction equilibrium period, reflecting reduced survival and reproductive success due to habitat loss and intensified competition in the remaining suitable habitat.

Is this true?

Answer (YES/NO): NO